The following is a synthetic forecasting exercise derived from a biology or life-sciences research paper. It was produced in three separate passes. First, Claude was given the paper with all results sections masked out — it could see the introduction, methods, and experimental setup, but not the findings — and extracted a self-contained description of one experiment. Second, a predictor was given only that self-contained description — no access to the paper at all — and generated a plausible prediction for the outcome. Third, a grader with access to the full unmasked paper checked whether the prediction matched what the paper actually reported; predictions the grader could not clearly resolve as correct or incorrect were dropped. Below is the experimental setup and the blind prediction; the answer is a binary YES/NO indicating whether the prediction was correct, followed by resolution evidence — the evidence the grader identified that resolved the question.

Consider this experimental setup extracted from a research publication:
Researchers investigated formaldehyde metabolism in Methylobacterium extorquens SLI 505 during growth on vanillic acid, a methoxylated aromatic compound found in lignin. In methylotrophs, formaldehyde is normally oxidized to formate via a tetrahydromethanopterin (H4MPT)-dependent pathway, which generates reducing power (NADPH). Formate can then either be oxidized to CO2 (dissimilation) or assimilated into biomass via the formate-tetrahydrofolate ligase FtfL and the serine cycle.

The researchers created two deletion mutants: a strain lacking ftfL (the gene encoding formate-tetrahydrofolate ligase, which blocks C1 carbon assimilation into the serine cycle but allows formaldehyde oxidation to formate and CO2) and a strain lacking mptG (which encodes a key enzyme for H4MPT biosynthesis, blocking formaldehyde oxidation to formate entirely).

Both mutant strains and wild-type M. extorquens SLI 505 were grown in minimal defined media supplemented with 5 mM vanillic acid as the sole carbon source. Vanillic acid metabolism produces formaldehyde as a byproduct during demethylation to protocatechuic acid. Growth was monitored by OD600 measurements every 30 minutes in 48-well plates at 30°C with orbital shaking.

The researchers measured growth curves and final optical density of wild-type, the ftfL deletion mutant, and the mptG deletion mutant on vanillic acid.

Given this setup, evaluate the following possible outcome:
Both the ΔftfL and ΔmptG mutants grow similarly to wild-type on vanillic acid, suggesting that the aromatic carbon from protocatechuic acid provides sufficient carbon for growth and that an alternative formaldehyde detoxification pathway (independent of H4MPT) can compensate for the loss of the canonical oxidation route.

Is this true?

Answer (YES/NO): NO